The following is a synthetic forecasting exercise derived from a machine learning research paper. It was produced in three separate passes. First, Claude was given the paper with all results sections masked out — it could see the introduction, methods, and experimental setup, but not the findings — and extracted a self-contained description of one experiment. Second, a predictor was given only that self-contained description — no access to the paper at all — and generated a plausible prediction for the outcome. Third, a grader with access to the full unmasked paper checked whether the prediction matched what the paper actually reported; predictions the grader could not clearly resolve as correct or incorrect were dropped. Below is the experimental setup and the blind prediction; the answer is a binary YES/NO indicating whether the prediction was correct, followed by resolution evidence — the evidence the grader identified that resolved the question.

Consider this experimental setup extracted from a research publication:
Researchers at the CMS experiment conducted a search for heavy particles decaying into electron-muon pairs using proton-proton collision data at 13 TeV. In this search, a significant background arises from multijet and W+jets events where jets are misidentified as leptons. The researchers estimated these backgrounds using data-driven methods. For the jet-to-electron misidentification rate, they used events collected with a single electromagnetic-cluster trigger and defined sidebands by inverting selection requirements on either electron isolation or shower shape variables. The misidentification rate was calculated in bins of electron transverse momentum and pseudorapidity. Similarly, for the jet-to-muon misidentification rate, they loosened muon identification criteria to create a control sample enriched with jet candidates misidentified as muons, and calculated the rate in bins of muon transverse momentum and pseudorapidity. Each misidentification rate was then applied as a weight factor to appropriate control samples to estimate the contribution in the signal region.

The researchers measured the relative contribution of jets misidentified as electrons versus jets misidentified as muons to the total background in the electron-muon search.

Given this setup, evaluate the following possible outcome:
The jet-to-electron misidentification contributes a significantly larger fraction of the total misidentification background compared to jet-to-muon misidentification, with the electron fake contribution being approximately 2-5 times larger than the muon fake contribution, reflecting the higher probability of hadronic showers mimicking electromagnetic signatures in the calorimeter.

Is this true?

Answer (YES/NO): YES